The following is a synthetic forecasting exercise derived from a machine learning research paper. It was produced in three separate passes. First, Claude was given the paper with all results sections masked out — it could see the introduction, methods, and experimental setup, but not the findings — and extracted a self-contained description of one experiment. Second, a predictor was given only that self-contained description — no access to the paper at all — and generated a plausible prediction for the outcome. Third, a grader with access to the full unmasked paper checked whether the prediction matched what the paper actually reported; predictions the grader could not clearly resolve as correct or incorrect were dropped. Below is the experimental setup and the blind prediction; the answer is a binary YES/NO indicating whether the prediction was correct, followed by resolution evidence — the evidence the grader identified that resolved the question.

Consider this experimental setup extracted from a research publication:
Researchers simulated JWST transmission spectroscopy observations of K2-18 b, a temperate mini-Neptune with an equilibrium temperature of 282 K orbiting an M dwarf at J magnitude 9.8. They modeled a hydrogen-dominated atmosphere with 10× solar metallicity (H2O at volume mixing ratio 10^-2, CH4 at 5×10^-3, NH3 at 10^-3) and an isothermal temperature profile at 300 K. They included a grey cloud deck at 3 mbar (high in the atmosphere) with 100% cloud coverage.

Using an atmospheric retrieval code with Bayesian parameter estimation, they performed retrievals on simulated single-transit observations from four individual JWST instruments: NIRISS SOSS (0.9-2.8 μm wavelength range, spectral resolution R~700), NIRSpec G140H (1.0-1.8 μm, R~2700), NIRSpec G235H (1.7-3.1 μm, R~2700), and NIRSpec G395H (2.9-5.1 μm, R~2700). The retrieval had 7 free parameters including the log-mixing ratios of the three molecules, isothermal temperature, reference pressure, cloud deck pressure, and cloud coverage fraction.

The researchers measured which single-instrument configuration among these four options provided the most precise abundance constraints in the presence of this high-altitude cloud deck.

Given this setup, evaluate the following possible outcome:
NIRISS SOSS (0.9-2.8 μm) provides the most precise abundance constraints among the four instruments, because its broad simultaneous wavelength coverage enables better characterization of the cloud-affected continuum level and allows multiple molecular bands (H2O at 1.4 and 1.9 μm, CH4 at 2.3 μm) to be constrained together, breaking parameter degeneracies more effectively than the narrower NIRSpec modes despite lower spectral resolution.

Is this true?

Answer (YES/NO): NO